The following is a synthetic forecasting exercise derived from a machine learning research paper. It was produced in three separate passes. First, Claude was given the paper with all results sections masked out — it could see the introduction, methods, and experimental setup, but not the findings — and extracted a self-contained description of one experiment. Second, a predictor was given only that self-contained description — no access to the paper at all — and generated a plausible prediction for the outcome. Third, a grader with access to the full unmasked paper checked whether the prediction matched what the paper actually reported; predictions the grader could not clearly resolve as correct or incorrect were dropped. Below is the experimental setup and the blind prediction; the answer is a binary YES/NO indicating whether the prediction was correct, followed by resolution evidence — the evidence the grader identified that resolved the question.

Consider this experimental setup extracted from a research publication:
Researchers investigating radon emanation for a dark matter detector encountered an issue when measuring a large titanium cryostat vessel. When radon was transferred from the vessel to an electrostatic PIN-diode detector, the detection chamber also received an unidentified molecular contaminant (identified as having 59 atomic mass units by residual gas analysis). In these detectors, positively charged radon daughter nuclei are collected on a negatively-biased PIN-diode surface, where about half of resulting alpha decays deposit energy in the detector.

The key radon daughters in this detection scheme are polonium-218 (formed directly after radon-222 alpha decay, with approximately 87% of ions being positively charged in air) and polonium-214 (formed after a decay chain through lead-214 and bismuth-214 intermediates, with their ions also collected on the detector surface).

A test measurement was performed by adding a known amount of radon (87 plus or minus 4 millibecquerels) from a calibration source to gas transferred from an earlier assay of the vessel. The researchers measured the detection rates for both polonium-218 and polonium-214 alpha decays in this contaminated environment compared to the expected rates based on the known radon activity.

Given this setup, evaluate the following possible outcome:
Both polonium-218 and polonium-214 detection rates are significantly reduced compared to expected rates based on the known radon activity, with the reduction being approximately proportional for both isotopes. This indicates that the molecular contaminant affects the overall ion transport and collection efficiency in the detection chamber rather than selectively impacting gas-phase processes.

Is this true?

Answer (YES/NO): NO